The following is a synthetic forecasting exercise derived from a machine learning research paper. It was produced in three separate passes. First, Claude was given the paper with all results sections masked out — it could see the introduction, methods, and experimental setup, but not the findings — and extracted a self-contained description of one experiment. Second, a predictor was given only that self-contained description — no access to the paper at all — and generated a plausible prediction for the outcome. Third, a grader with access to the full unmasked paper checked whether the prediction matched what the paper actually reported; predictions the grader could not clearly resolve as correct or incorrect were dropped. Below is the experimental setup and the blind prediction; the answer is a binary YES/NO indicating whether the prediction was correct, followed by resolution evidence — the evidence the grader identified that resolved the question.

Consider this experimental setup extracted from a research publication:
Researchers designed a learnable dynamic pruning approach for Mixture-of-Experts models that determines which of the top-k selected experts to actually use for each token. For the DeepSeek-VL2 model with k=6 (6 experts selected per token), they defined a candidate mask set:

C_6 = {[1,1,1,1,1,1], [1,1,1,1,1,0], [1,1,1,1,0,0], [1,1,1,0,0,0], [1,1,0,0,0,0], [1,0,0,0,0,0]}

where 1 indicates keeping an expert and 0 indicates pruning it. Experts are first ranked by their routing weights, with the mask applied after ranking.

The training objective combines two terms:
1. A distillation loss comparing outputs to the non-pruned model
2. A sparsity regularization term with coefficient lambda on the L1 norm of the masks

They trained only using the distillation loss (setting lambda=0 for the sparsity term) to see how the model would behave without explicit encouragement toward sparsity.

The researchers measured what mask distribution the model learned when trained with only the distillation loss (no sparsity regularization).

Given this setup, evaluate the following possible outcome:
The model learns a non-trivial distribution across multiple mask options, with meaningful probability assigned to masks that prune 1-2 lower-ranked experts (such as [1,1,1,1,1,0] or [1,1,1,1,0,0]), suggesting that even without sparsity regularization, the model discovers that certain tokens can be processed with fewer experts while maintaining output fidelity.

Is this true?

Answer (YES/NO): NO